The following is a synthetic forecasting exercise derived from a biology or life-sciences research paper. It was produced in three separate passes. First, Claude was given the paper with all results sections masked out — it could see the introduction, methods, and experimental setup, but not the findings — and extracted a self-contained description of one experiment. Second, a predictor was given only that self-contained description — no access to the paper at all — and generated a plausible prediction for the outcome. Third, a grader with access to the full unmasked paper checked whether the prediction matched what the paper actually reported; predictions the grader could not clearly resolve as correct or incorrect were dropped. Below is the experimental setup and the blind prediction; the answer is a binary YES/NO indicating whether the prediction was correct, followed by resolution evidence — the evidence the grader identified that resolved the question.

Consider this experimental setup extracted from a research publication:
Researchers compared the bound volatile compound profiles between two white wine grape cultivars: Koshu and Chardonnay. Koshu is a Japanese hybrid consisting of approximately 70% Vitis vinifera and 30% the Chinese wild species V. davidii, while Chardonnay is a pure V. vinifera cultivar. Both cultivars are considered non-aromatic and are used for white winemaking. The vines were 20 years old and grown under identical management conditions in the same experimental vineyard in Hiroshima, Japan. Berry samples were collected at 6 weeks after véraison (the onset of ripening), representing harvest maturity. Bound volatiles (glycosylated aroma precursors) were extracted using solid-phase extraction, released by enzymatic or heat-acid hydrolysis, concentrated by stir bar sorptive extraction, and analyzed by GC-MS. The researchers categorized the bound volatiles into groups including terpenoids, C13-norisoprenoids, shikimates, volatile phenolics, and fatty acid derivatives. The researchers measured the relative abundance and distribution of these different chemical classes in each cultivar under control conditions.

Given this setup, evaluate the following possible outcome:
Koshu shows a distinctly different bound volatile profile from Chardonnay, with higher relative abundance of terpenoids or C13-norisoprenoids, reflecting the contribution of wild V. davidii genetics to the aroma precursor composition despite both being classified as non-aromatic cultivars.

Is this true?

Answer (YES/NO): NO